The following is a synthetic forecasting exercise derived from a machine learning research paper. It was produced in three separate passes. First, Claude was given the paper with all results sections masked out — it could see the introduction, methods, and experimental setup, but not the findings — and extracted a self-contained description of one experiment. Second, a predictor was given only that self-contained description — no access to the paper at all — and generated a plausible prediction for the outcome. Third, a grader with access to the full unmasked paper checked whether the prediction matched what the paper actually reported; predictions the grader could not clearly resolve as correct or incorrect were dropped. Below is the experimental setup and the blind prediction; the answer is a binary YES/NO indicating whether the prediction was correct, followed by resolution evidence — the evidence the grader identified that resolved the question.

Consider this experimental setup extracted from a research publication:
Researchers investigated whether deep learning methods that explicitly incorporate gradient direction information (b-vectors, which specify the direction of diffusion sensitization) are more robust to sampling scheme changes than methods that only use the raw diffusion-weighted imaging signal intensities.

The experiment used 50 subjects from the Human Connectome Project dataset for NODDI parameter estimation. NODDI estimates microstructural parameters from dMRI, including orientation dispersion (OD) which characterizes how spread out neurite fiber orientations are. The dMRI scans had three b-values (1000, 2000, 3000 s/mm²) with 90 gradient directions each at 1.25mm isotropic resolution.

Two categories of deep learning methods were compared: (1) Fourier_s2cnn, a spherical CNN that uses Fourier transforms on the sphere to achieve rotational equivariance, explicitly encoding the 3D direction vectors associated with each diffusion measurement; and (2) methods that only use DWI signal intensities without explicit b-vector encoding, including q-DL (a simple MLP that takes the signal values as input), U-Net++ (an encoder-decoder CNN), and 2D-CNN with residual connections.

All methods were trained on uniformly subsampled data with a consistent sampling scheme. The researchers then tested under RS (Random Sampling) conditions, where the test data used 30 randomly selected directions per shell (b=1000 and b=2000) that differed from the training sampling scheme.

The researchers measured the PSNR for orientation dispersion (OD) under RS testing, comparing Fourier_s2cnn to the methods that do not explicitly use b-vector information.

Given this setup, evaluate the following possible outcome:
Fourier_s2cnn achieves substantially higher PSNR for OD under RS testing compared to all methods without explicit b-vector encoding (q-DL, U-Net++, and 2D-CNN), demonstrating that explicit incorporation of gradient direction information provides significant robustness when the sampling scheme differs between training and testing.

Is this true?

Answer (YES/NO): NO